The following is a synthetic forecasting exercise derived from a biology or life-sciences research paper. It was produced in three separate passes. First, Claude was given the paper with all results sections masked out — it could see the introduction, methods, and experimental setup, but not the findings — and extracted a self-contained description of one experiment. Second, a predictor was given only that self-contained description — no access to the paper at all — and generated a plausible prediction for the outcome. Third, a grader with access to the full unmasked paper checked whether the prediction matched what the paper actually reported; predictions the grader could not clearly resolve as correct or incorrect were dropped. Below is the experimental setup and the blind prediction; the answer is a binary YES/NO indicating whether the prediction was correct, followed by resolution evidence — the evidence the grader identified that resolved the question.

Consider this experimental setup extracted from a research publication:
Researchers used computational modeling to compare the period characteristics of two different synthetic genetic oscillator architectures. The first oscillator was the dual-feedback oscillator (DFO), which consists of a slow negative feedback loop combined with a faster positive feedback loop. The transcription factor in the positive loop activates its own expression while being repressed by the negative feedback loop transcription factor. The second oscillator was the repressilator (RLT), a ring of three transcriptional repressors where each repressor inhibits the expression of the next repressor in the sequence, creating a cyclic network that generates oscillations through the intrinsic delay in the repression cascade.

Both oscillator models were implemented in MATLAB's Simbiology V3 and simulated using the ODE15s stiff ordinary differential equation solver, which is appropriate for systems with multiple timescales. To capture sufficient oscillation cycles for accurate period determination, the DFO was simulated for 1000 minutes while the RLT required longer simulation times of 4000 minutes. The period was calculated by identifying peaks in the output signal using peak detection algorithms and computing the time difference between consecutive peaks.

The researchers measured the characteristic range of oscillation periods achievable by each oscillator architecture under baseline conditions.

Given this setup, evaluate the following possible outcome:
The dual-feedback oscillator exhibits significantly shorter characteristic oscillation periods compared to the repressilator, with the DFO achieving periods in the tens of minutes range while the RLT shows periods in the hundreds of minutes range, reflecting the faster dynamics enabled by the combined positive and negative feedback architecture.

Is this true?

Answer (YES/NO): YES